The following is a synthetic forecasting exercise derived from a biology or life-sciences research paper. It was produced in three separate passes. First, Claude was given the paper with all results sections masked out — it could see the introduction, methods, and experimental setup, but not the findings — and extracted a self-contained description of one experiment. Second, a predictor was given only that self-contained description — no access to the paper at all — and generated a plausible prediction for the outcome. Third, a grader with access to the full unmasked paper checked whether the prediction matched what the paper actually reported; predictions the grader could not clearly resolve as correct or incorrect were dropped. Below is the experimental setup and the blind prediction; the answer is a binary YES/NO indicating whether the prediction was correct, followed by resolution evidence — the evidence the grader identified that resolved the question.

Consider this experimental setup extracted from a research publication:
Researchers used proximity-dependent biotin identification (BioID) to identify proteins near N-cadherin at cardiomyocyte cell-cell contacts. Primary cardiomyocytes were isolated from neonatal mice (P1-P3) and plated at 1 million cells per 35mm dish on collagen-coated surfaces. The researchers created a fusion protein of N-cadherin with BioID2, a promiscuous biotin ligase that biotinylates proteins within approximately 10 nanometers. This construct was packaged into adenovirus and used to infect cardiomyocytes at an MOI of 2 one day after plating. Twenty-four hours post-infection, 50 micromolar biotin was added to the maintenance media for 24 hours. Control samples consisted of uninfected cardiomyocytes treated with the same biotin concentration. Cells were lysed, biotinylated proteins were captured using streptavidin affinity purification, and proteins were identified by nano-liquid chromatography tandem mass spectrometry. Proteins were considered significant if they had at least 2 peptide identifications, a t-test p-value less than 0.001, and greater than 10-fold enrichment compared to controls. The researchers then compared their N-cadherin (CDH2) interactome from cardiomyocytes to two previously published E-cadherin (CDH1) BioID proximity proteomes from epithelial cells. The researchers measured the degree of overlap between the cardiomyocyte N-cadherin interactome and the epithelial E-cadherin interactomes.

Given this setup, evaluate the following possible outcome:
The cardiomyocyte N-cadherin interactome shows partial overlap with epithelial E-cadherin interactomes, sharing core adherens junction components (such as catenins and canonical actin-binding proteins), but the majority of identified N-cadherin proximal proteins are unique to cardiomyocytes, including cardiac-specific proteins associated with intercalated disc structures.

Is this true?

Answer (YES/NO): YES